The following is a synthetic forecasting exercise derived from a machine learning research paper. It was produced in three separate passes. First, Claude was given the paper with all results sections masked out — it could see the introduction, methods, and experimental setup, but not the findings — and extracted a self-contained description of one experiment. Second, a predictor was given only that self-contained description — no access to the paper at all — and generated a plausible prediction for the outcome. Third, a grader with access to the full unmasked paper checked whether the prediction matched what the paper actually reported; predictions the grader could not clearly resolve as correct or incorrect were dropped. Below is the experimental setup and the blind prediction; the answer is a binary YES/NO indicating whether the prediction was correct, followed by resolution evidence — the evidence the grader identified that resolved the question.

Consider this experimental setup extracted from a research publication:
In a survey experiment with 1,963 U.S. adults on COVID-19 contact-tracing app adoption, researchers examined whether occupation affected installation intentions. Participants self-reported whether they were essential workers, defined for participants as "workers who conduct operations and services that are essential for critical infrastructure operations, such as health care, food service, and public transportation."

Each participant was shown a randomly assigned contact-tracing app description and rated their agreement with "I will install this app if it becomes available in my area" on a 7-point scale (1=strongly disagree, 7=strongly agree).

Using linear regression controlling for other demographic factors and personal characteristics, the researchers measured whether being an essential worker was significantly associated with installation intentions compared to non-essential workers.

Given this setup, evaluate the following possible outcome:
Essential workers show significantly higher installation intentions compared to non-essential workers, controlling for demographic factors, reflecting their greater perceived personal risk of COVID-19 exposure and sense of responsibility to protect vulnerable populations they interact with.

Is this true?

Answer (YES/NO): NO